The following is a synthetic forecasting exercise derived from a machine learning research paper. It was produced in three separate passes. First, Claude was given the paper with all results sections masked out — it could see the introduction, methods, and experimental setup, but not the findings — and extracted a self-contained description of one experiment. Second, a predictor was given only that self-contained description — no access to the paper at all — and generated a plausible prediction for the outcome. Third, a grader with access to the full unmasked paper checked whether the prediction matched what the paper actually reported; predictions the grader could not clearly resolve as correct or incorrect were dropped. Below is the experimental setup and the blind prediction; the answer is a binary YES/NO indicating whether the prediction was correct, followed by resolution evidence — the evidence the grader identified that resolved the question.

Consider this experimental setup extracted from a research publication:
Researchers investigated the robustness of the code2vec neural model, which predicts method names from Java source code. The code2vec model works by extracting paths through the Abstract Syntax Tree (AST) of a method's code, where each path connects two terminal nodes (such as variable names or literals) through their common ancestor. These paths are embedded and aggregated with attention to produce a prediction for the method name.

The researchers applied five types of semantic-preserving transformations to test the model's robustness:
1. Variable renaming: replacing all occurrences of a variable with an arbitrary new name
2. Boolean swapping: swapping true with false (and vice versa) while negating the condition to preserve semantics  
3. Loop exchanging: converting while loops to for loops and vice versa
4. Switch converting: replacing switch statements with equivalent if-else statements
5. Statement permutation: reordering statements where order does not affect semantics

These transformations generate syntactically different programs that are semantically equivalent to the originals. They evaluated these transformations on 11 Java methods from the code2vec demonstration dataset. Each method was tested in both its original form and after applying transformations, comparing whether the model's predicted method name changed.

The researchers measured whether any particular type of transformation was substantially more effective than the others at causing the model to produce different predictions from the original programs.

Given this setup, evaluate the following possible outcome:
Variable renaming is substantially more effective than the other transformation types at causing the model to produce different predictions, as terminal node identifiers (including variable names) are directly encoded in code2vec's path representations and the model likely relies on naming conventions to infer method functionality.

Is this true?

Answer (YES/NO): NO